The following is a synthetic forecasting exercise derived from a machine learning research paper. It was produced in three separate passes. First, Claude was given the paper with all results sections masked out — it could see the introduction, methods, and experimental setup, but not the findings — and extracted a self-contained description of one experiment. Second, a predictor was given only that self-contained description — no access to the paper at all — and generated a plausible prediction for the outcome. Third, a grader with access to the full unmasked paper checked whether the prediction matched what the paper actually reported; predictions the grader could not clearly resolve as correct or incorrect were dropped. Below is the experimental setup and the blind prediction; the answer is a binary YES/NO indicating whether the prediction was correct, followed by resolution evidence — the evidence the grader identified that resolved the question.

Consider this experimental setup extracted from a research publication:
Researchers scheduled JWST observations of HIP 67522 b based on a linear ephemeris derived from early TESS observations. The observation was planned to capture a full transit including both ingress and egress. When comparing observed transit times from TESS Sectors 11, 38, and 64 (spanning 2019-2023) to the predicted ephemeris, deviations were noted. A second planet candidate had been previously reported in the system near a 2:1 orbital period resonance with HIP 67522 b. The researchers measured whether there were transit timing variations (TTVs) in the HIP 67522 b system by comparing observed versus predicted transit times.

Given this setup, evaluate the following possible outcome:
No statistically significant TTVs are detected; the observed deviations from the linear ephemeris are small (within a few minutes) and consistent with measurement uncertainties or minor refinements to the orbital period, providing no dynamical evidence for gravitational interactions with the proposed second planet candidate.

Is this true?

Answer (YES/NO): NO